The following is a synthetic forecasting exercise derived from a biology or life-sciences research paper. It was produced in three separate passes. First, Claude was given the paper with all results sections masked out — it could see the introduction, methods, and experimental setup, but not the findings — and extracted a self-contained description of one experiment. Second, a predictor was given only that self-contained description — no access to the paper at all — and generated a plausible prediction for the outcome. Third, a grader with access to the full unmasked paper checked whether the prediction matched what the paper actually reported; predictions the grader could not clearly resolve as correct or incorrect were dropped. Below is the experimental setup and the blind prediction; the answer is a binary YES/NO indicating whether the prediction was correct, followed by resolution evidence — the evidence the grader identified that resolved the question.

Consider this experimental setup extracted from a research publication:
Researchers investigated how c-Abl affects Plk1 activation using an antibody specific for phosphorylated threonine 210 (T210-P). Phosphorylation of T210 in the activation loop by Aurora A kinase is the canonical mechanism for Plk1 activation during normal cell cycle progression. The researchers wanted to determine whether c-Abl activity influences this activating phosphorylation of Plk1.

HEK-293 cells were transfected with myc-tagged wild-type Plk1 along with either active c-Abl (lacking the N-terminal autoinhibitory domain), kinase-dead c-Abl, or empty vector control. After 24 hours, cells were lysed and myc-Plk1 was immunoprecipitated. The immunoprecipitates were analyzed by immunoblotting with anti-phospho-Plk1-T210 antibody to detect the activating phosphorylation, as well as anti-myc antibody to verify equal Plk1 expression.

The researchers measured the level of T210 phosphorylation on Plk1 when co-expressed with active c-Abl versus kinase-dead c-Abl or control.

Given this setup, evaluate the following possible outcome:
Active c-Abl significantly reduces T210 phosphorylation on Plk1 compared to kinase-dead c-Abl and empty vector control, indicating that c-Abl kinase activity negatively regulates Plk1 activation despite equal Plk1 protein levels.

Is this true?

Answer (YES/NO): NO